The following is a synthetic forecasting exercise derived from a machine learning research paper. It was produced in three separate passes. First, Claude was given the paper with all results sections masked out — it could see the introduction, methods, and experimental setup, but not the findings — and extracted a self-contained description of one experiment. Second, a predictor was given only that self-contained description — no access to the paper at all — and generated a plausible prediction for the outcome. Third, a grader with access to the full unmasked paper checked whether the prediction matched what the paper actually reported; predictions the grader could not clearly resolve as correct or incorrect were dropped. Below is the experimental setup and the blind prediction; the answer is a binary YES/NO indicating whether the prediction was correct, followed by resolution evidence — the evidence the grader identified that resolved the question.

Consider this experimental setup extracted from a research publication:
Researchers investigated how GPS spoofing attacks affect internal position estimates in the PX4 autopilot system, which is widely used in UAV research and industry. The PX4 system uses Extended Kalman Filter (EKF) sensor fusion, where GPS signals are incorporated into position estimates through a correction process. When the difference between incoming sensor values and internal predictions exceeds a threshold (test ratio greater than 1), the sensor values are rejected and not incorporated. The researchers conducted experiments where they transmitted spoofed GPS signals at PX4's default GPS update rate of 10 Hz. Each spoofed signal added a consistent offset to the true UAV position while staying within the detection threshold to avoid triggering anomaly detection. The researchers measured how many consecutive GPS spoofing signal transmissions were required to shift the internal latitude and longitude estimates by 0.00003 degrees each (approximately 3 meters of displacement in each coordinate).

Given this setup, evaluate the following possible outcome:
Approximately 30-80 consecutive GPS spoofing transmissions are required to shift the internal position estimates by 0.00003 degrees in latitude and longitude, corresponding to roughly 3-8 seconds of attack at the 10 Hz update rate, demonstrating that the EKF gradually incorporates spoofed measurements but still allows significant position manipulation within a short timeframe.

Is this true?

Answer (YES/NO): YES